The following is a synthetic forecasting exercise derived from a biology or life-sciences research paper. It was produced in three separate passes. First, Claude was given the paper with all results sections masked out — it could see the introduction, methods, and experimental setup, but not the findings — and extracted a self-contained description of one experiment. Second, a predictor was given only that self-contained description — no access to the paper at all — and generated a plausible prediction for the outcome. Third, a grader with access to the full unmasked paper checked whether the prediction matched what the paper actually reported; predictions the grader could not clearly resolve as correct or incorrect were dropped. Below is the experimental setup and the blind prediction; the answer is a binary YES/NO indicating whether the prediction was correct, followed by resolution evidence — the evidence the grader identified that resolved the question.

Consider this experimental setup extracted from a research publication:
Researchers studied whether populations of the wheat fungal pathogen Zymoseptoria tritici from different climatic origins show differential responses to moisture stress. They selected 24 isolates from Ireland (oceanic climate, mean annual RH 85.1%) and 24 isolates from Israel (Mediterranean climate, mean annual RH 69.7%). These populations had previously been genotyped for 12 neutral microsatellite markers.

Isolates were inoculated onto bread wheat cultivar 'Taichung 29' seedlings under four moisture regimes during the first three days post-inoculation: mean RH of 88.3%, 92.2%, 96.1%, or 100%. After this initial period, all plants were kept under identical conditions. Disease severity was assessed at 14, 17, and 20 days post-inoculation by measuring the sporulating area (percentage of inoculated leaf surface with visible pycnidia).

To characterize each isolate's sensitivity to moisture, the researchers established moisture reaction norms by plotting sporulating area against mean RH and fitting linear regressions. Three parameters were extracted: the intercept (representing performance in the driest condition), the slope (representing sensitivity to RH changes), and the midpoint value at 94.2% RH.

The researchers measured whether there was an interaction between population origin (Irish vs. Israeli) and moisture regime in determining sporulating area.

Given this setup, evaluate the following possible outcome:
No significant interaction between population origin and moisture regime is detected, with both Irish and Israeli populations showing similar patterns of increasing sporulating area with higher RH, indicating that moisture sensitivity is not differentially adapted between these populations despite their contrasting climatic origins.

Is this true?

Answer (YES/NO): NO